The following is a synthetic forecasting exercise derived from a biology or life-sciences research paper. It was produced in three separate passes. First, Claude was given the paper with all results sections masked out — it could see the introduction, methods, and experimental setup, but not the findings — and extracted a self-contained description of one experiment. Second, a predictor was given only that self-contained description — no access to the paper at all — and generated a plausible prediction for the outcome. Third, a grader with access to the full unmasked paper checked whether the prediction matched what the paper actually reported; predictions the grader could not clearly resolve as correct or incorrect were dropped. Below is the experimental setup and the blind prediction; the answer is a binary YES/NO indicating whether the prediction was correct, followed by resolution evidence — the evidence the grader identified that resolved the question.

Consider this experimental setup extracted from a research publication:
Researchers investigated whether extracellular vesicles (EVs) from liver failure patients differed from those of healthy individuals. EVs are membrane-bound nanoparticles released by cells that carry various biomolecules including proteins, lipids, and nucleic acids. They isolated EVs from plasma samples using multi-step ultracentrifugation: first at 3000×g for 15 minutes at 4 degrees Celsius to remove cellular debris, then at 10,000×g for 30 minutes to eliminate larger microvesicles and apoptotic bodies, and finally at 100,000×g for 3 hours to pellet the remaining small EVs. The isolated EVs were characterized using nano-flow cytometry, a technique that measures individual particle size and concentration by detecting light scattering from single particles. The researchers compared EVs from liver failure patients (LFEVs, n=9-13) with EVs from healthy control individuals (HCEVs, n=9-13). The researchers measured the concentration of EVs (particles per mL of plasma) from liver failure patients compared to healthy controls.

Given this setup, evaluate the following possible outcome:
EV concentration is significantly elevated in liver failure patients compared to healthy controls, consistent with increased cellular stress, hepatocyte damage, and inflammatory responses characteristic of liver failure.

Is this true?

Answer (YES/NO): YES